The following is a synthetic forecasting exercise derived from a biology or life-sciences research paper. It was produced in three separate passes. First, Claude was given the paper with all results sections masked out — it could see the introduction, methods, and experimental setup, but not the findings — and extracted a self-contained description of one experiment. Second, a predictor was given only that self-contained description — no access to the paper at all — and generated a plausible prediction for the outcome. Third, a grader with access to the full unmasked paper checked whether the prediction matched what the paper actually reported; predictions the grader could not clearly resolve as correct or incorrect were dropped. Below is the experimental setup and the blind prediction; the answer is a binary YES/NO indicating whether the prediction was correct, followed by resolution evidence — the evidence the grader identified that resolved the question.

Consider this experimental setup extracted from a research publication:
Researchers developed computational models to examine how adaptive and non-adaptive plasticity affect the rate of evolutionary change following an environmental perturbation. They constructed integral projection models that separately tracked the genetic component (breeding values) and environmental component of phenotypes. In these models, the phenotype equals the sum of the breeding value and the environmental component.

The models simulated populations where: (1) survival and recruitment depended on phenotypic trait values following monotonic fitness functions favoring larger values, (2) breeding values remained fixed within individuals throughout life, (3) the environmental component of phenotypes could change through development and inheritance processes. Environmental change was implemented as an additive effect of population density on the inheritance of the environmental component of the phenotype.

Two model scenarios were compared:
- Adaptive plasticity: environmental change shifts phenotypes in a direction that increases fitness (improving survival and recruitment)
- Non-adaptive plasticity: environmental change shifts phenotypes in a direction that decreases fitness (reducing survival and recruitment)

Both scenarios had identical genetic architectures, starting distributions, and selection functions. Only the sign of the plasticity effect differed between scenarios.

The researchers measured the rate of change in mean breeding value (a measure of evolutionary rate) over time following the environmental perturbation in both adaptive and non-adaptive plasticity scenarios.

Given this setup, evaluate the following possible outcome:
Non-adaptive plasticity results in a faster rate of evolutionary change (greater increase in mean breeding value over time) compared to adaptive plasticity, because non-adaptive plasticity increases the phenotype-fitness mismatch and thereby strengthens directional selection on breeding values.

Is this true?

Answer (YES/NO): NO